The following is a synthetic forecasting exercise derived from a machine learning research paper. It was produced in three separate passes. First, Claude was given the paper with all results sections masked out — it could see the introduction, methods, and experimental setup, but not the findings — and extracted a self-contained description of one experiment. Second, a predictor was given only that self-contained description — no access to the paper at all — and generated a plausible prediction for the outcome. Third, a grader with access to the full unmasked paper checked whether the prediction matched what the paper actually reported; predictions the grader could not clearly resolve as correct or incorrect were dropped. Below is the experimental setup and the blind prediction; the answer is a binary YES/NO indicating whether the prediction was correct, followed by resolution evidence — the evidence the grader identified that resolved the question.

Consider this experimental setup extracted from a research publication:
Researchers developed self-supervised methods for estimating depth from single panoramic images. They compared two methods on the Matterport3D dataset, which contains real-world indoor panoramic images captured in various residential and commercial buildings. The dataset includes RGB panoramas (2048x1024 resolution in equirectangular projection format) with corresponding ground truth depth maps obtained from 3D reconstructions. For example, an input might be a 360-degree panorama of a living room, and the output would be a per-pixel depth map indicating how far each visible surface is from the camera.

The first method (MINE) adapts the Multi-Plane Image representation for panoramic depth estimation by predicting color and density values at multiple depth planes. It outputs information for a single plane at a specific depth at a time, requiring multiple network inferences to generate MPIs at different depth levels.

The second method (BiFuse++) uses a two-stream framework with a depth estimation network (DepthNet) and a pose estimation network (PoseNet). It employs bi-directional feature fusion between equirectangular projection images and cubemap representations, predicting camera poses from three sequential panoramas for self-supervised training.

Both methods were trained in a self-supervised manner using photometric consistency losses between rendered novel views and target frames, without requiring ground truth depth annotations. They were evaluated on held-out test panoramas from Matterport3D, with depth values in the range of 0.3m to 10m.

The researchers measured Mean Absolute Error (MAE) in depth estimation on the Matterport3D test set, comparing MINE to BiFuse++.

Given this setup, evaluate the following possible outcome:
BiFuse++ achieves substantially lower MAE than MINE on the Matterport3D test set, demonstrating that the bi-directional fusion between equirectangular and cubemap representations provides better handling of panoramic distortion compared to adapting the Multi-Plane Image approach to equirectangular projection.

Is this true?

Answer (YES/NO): NO